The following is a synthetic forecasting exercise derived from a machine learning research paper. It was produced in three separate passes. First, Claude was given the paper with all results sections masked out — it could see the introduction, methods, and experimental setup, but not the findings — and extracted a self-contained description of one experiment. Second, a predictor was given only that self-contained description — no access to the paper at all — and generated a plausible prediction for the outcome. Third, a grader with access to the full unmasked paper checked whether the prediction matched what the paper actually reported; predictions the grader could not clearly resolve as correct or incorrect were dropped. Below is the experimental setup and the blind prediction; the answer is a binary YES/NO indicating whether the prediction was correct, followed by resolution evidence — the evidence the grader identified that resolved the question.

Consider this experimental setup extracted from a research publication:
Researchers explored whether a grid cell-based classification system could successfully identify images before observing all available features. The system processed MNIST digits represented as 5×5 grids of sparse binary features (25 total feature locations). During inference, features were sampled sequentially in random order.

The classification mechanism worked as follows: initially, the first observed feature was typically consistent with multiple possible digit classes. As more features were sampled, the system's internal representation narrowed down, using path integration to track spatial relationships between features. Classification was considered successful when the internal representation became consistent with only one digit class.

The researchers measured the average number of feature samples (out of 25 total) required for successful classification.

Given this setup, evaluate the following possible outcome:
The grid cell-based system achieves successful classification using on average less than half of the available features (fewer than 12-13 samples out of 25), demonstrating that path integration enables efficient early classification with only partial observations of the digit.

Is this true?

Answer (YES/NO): YES